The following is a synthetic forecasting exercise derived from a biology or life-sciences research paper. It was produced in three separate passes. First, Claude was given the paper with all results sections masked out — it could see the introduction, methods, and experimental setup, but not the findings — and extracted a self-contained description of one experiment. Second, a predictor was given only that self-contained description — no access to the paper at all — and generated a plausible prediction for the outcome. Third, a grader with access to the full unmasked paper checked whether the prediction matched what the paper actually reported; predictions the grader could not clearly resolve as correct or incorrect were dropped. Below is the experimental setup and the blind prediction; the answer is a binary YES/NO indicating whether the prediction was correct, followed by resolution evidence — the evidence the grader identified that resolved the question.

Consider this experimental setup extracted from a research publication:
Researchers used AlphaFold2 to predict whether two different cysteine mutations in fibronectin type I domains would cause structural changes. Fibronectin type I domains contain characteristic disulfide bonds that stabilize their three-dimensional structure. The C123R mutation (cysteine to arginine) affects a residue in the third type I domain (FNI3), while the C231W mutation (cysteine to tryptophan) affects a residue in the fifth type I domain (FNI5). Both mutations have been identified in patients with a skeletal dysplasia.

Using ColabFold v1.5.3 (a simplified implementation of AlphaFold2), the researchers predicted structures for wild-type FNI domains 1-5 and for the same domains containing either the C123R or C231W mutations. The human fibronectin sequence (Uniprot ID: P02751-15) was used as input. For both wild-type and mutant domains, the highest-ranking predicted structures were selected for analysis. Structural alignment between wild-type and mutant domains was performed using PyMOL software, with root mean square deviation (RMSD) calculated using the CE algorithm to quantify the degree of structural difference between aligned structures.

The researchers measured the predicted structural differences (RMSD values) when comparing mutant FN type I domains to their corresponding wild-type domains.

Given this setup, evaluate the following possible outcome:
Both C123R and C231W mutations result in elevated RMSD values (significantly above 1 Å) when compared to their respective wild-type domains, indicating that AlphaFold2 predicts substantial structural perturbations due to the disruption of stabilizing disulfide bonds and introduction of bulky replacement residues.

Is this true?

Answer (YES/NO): NO